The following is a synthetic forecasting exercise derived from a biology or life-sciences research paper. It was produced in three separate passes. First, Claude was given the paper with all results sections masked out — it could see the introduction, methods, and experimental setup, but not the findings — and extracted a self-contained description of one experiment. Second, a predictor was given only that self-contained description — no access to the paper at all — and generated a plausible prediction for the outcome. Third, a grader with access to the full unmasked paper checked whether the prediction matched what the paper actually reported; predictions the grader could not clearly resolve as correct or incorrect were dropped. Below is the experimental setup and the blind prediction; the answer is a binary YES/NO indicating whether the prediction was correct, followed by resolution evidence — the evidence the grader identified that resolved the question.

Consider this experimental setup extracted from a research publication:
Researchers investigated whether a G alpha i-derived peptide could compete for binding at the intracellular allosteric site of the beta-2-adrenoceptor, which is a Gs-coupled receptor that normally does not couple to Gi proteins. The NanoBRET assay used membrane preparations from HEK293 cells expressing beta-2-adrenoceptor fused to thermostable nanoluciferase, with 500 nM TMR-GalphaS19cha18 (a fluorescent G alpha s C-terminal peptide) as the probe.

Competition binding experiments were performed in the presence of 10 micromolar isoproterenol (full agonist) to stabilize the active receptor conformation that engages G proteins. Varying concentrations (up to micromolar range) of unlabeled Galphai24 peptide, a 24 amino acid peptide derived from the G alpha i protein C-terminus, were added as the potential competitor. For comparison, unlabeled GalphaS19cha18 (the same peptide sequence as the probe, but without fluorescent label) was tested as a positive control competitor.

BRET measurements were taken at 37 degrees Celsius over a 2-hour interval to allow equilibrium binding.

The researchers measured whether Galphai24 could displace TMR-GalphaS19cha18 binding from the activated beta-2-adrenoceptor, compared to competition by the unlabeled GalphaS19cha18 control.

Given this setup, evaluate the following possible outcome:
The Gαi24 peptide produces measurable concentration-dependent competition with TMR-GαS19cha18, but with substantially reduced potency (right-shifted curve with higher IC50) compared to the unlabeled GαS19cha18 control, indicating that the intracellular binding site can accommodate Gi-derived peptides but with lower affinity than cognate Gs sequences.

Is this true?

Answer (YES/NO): NO